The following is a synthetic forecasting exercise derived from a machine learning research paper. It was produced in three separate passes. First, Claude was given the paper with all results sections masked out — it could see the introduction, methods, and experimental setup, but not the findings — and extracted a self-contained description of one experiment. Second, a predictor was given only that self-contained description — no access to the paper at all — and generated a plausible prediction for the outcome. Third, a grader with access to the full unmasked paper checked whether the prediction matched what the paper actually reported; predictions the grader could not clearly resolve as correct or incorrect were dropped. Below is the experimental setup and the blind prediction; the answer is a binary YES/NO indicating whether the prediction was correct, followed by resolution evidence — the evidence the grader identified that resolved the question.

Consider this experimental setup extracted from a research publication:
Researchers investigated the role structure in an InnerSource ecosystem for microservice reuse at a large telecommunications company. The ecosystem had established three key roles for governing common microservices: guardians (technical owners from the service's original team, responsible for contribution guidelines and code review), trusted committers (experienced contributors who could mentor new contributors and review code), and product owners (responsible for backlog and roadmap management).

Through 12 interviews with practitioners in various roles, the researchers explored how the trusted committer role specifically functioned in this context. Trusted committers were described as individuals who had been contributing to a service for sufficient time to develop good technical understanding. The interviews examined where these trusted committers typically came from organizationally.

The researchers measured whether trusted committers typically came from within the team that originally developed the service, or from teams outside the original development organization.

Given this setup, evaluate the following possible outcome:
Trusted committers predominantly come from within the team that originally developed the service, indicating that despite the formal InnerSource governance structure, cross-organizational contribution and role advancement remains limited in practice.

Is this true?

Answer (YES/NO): NO